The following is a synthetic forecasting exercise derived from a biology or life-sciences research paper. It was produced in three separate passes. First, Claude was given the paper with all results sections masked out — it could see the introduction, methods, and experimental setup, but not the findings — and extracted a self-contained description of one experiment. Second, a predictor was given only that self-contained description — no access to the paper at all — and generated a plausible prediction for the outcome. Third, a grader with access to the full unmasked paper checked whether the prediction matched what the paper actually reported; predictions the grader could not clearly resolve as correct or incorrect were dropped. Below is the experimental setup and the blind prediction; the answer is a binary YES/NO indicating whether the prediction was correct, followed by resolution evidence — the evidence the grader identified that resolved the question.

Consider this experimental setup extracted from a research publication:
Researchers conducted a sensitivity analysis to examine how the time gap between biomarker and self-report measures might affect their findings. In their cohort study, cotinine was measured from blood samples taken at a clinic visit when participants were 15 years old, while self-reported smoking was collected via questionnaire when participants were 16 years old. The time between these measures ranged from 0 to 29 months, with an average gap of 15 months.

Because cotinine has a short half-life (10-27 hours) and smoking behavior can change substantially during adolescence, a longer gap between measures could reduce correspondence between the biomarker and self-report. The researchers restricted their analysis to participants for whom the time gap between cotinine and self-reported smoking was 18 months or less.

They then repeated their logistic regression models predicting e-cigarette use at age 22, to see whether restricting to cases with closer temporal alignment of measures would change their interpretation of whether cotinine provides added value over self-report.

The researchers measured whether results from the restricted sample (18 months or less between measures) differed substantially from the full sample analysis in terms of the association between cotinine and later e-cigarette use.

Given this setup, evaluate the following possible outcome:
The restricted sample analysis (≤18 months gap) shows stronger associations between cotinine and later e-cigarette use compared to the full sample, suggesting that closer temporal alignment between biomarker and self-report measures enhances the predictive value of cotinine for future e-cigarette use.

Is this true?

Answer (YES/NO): NO